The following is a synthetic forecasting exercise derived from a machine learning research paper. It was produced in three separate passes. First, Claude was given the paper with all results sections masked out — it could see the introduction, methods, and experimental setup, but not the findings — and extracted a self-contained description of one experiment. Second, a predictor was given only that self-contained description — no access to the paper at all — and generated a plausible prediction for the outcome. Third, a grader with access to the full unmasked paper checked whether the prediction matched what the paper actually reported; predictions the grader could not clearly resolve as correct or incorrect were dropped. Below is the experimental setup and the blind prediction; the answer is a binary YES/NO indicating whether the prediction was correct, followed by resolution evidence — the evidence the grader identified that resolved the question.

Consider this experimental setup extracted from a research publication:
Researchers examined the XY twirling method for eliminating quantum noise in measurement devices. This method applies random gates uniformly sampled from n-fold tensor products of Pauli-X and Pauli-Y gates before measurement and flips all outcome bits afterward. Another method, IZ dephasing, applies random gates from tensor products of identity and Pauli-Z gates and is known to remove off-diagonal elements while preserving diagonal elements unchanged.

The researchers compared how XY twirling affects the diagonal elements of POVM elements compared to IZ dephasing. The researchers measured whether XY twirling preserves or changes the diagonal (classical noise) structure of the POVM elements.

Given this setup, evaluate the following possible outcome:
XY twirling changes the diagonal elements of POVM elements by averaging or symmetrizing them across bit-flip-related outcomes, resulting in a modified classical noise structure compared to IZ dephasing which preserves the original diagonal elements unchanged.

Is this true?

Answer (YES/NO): YES